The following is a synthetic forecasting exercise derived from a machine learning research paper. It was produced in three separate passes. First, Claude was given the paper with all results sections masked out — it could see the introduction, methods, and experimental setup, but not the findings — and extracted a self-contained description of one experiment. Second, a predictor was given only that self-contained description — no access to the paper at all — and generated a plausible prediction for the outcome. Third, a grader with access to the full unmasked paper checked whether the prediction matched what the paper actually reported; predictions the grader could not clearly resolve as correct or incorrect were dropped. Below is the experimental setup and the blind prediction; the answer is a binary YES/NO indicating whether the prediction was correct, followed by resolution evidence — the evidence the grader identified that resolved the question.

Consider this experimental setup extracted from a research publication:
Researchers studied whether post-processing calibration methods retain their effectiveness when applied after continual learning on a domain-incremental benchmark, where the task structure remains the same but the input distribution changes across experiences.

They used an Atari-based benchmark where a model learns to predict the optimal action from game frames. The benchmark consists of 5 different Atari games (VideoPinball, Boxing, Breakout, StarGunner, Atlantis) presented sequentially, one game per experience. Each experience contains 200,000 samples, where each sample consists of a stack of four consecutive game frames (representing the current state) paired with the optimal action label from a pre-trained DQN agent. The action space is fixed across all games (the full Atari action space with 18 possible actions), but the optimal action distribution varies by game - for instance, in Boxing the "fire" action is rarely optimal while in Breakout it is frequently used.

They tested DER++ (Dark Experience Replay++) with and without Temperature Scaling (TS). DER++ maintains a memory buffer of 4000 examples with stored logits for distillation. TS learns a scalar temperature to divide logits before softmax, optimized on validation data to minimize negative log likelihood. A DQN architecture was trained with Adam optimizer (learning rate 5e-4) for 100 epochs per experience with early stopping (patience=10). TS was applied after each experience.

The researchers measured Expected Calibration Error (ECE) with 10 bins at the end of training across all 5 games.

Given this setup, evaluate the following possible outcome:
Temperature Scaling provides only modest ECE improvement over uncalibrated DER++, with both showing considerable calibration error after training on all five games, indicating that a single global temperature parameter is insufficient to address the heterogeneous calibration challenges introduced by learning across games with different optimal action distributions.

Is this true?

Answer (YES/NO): NO